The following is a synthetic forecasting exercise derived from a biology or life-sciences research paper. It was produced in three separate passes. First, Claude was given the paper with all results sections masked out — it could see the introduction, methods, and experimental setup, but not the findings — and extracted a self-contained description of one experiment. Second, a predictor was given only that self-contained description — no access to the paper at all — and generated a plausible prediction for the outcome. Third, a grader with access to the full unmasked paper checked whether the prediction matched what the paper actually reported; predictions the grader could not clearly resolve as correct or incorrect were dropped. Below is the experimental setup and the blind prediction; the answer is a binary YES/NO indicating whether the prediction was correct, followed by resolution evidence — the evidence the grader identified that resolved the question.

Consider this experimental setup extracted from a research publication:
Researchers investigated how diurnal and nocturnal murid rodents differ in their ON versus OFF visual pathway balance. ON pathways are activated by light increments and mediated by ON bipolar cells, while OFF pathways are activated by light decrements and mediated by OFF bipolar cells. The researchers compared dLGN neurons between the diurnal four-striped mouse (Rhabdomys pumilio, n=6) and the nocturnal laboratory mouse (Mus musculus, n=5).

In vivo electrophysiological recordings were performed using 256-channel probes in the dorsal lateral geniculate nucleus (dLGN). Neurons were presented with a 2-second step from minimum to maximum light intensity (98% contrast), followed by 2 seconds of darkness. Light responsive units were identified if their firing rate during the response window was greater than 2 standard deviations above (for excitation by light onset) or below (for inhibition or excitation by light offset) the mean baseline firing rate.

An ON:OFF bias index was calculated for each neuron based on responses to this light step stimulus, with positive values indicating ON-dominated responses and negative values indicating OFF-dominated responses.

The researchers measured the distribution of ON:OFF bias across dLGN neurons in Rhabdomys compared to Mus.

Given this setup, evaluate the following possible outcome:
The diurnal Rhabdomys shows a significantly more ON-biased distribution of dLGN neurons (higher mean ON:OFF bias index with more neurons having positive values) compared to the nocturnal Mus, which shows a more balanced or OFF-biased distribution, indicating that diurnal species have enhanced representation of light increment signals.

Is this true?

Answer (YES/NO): NO